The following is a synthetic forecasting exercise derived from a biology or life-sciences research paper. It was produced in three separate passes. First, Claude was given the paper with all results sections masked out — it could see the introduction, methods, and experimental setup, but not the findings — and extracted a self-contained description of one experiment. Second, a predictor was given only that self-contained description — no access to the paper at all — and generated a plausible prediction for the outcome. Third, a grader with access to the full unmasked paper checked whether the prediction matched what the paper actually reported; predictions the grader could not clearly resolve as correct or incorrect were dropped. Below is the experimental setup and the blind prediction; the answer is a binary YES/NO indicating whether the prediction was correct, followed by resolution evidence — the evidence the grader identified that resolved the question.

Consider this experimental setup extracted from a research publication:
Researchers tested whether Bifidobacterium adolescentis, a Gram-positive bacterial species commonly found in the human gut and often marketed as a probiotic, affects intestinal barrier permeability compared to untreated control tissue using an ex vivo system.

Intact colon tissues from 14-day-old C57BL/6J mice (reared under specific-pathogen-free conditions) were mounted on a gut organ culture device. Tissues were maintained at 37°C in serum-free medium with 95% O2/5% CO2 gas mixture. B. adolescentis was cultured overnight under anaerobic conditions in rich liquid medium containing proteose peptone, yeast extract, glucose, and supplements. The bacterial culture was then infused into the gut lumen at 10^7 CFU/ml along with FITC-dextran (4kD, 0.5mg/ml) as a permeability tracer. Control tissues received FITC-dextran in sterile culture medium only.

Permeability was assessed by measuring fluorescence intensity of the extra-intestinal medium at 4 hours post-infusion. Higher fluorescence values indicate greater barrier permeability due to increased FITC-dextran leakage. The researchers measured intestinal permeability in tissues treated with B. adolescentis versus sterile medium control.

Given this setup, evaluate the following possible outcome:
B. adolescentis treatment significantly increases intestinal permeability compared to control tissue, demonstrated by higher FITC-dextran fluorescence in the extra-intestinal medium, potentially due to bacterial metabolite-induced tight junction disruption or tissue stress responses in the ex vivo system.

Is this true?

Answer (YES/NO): YES